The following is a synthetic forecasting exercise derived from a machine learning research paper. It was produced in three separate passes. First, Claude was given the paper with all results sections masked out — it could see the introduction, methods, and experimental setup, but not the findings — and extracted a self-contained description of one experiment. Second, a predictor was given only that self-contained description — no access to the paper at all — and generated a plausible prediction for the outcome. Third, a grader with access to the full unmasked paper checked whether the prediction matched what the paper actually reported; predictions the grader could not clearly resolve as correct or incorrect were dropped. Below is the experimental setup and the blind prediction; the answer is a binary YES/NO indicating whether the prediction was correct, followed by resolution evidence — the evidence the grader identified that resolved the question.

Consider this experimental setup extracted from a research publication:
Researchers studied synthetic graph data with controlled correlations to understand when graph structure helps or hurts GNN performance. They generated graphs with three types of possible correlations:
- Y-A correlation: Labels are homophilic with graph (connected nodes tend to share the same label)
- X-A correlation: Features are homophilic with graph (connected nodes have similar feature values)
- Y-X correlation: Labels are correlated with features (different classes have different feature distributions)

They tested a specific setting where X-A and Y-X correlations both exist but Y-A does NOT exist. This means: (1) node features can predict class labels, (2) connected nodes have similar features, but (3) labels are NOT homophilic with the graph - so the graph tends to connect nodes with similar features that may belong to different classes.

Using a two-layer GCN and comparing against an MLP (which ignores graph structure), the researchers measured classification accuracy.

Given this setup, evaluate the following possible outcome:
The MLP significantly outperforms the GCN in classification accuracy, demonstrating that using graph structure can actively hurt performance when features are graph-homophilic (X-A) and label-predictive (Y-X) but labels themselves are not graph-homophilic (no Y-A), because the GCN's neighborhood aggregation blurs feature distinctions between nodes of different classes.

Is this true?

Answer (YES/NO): YES